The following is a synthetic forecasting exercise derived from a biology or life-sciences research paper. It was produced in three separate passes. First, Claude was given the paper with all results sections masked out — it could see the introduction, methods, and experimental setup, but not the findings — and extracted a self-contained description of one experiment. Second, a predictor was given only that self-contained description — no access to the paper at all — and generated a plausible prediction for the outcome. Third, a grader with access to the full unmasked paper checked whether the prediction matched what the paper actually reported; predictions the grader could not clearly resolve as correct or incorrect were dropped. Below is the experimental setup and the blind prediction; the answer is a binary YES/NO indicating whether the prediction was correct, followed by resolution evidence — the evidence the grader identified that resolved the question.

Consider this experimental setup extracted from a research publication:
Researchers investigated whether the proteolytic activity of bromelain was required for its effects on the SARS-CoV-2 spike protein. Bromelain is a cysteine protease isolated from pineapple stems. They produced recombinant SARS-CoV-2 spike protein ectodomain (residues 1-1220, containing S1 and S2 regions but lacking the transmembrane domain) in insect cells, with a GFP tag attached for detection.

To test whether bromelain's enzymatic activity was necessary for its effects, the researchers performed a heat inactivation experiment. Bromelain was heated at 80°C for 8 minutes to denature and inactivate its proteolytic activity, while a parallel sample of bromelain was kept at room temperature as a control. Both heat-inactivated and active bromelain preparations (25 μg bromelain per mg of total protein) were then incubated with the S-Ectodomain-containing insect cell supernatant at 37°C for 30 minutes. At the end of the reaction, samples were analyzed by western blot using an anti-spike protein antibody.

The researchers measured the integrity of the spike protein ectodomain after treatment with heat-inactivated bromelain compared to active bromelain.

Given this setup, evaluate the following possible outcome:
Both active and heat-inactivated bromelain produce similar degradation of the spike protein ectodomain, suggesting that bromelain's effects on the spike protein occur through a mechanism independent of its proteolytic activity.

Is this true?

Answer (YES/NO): NO